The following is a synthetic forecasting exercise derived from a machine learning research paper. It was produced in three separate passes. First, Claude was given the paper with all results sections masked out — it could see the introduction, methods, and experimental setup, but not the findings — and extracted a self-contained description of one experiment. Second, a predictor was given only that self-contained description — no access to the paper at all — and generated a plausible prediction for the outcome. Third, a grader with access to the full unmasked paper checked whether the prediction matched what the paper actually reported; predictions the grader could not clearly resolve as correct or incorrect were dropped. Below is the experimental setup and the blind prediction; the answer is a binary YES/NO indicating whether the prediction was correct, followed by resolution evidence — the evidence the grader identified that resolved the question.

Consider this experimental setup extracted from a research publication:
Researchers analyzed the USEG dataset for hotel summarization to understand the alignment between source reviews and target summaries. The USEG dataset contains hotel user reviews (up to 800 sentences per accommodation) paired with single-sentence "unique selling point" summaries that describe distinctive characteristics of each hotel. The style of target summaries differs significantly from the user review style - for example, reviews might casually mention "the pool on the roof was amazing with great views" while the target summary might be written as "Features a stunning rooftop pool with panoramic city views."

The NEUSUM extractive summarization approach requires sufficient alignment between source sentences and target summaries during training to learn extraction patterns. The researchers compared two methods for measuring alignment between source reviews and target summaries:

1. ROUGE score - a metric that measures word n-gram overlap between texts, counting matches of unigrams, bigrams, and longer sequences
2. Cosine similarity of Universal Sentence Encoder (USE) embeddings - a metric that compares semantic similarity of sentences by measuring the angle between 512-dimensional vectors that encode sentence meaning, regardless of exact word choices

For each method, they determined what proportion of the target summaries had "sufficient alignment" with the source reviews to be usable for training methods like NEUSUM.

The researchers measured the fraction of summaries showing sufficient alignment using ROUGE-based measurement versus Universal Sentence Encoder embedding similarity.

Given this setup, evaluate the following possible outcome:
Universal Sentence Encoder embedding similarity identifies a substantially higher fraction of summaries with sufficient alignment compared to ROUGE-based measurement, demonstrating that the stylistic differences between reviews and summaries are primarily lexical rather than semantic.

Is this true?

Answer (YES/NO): YES